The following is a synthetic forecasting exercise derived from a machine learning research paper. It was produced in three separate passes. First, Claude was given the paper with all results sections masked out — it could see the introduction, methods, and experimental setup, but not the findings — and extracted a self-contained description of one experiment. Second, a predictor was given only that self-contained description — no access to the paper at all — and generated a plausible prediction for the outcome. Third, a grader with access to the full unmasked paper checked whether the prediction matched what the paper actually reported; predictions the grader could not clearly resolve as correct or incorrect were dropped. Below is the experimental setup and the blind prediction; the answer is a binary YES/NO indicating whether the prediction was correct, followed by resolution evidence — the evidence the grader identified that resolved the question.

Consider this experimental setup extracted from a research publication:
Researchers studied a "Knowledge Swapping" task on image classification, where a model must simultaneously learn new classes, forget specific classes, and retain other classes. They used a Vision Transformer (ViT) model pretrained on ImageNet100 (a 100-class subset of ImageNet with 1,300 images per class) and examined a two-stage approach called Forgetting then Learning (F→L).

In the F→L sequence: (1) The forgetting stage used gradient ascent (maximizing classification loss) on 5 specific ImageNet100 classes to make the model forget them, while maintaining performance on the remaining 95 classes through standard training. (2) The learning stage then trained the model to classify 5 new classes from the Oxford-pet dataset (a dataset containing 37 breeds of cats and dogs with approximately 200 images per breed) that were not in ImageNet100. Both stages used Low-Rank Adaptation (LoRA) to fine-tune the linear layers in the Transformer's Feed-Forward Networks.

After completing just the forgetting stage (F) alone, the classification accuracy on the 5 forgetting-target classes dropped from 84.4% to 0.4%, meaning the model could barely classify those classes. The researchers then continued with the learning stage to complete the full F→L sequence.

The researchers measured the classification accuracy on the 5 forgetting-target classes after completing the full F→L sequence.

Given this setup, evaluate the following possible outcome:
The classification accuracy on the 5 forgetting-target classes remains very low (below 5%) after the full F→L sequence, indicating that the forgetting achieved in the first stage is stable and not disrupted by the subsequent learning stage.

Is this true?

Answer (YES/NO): NO